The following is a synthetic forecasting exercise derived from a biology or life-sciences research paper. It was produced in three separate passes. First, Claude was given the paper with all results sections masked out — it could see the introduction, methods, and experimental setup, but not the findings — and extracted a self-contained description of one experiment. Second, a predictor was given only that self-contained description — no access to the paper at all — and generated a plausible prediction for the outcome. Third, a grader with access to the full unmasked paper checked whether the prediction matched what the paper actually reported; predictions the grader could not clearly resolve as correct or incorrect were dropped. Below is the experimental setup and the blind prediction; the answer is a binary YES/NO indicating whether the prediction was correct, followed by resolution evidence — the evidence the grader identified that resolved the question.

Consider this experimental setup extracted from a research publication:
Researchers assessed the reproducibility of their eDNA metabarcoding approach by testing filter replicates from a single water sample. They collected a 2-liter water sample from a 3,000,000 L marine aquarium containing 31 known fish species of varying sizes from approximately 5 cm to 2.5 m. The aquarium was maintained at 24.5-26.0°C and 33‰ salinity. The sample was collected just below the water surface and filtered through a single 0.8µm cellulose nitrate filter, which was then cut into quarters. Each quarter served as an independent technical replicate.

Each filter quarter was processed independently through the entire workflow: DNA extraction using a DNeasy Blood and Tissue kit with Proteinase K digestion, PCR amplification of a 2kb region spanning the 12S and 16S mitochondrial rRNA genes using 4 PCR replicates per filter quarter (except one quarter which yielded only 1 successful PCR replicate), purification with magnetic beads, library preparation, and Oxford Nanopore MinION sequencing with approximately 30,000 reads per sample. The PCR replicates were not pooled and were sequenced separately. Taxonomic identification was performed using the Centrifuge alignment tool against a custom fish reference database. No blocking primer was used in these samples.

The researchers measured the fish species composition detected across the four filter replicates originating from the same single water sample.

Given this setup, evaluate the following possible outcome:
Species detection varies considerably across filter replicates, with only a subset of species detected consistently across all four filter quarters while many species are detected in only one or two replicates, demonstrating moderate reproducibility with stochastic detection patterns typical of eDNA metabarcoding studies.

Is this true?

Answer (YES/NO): YES